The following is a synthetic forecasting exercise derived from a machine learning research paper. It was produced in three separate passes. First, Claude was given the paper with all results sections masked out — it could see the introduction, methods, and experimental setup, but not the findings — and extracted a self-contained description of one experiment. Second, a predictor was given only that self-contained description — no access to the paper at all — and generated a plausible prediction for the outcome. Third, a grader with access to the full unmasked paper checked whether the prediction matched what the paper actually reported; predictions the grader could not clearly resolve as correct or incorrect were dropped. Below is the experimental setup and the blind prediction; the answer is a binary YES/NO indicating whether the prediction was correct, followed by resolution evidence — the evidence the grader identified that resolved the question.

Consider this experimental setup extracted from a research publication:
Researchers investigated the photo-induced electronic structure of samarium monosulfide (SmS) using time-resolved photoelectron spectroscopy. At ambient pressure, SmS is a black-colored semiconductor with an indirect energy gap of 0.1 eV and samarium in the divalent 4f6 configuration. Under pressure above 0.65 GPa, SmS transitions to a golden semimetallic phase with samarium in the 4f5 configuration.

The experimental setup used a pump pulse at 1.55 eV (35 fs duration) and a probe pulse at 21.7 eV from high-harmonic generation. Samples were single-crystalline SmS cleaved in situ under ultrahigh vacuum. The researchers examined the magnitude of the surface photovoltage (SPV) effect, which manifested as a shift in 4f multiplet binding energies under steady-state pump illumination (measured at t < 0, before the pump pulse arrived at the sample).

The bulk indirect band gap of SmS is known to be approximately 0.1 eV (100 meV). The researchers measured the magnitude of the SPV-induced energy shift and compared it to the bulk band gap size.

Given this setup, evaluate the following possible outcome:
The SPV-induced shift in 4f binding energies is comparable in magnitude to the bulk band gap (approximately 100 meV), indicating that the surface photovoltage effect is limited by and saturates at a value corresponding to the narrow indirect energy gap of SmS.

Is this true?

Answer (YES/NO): YES